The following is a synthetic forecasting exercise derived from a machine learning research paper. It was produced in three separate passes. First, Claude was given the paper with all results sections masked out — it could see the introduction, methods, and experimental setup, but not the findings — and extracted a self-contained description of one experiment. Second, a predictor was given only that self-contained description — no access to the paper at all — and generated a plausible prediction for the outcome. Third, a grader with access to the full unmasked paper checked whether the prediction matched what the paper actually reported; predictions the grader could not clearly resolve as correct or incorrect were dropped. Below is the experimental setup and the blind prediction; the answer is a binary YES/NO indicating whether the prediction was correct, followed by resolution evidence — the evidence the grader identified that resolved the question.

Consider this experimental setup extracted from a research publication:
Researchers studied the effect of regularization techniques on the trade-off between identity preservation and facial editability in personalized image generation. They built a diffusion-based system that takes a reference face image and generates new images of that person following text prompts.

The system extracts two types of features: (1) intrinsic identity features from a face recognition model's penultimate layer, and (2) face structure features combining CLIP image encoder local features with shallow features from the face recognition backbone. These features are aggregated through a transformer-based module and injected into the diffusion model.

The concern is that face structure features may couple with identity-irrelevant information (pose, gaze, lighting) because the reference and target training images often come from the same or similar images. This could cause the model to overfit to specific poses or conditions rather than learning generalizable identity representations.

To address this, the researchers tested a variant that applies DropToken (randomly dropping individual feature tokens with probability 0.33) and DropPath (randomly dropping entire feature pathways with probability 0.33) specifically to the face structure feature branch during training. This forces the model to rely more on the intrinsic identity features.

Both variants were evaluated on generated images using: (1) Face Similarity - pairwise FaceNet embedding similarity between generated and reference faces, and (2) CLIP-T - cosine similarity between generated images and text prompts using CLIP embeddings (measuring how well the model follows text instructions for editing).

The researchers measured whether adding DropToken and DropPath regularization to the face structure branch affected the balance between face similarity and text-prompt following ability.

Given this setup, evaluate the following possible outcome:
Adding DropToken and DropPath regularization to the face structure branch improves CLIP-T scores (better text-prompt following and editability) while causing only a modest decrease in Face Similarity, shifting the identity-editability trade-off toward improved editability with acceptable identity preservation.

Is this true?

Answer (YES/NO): NO